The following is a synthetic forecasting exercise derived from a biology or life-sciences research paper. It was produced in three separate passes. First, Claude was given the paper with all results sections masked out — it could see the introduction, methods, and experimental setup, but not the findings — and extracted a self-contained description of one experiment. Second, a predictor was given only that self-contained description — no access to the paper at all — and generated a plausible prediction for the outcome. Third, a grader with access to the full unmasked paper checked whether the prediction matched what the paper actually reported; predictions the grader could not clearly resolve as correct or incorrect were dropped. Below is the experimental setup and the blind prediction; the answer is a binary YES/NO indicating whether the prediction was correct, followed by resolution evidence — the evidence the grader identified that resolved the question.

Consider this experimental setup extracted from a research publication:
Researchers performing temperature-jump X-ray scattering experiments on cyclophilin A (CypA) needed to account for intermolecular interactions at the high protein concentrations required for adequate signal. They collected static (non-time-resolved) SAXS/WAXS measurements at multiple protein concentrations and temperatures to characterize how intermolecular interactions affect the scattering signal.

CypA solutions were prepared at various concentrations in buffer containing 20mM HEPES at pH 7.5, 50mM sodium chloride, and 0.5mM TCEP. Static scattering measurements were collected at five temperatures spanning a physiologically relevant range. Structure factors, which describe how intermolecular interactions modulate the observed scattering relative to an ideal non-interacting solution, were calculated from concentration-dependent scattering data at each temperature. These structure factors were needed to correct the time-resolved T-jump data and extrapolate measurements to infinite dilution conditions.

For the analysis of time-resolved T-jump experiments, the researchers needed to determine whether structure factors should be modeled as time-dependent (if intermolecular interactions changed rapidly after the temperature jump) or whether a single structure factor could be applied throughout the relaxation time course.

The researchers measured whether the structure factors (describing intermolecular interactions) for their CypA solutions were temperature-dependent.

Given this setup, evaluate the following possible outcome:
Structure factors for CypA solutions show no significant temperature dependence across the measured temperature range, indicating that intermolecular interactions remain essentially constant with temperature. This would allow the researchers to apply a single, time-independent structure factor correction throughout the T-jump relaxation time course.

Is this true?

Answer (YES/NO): YES